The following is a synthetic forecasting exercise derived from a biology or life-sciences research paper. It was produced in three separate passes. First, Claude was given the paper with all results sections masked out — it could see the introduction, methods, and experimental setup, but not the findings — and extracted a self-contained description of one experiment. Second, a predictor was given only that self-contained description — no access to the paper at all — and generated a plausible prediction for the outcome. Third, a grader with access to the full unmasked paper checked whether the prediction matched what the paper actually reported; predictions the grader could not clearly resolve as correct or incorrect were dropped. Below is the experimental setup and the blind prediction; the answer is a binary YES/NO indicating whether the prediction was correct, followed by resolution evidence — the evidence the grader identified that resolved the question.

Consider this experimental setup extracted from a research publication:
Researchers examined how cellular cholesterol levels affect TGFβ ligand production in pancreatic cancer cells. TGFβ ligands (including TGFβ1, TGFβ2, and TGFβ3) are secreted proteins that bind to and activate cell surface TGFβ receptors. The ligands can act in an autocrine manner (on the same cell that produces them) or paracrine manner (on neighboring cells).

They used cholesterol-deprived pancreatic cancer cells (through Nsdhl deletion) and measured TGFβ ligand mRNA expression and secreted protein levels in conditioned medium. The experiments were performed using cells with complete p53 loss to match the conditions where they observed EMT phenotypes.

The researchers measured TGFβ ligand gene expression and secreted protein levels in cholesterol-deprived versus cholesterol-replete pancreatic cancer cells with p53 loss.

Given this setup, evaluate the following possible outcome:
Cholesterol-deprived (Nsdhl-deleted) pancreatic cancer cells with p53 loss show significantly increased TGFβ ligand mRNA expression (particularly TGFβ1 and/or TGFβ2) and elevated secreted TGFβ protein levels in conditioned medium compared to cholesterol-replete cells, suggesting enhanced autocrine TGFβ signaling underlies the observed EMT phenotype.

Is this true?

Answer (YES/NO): YES